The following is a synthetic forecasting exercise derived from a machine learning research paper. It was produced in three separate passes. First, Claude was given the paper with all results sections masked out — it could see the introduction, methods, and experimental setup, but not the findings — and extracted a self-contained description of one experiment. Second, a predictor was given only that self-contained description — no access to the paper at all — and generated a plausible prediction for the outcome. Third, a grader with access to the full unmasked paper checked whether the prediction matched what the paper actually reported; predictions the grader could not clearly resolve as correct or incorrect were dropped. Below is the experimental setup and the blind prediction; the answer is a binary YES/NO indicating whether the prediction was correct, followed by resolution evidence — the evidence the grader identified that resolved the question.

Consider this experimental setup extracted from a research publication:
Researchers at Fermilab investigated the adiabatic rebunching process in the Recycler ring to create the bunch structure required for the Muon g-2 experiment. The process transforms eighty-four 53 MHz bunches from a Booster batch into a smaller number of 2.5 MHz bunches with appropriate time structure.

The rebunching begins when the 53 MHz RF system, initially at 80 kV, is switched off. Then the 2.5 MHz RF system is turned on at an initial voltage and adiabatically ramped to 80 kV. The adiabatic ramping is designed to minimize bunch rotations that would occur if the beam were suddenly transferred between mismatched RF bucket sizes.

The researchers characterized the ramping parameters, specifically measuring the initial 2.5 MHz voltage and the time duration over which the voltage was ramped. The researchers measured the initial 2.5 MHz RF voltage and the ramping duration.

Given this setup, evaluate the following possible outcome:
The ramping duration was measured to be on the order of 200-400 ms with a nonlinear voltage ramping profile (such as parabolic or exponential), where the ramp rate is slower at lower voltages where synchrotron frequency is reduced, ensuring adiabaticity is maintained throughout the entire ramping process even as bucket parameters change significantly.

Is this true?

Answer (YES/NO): NO